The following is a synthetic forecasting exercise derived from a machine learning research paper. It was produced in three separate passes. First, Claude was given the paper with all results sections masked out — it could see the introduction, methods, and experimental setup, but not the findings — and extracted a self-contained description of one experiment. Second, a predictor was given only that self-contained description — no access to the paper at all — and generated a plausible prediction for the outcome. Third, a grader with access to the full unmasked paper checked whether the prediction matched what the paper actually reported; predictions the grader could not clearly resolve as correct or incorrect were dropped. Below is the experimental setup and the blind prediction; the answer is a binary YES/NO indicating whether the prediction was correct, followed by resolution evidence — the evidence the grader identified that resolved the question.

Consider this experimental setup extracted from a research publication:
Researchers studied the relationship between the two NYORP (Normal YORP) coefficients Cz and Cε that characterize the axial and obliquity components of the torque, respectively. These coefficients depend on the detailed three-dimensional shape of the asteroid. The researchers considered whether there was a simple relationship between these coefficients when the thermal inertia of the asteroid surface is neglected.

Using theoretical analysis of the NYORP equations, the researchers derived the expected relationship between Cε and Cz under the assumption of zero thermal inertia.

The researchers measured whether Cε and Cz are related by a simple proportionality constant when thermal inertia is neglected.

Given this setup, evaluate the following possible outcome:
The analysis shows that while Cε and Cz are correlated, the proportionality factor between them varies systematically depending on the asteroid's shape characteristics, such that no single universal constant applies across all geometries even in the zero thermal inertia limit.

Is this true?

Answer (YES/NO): NO